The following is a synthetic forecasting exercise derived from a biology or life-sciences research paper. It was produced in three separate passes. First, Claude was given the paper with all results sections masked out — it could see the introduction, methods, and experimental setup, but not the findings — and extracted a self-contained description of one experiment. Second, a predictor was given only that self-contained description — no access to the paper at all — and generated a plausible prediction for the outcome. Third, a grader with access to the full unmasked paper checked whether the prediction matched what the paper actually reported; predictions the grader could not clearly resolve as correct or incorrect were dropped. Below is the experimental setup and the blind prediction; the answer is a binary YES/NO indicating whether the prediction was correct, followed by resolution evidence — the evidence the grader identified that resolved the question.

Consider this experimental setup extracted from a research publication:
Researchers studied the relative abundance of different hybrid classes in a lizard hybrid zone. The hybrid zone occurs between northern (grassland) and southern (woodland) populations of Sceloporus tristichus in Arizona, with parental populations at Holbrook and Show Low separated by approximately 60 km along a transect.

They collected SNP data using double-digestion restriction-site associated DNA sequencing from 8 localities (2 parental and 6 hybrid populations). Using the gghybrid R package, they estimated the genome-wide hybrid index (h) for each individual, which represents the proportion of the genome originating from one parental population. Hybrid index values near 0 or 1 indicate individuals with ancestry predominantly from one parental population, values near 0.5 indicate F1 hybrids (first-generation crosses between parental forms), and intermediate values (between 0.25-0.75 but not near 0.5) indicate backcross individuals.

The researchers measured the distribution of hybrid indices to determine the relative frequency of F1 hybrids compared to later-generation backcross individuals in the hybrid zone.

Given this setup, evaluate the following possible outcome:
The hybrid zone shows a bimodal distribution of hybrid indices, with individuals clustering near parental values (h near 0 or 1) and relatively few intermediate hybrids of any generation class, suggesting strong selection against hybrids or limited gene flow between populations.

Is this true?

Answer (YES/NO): NO